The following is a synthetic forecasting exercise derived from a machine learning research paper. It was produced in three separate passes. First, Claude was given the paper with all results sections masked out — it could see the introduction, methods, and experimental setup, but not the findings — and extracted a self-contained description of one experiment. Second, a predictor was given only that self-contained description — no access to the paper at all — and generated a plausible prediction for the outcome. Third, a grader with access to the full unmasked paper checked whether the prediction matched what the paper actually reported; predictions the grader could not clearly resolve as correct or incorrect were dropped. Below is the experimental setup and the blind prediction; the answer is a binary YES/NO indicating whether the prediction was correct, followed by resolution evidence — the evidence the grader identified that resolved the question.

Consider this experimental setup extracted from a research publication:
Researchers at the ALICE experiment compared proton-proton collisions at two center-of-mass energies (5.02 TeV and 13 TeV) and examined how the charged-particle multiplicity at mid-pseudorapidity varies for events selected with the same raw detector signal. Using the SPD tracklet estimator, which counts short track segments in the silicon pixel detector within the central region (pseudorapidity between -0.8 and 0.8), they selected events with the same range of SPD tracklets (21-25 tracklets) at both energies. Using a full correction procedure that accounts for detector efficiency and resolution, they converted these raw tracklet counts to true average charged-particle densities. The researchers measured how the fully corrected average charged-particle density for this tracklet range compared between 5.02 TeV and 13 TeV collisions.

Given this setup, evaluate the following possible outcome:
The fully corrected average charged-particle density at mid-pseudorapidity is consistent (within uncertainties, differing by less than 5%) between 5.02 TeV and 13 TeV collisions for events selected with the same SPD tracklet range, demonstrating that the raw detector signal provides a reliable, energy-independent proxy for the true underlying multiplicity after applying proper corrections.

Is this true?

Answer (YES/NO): NO